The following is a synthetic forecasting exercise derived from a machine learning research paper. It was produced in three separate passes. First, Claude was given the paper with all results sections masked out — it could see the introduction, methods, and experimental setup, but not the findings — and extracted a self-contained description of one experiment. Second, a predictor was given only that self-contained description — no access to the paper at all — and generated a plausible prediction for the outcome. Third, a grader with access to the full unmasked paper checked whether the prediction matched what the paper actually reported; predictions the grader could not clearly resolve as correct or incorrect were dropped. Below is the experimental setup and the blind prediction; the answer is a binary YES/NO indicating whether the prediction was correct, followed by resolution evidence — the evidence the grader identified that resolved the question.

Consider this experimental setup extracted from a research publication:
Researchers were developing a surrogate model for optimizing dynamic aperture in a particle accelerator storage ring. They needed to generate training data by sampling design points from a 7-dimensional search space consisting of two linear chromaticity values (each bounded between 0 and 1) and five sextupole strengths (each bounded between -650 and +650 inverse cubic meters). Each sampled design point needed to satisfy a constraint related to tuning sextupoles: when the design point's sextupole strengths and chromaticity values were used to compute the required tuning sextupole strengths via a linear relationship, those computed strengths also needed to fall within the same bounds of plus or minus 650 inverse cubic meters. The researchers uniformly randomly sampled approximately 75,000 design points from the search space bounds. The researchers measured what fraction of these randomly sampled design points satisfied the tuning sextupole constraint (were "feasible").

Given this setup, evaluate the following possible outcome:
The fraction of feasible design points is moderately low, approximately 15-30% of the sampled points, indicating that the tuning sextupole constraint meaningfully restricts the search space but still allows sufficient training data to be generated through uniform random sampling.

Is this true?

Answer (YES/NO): NO